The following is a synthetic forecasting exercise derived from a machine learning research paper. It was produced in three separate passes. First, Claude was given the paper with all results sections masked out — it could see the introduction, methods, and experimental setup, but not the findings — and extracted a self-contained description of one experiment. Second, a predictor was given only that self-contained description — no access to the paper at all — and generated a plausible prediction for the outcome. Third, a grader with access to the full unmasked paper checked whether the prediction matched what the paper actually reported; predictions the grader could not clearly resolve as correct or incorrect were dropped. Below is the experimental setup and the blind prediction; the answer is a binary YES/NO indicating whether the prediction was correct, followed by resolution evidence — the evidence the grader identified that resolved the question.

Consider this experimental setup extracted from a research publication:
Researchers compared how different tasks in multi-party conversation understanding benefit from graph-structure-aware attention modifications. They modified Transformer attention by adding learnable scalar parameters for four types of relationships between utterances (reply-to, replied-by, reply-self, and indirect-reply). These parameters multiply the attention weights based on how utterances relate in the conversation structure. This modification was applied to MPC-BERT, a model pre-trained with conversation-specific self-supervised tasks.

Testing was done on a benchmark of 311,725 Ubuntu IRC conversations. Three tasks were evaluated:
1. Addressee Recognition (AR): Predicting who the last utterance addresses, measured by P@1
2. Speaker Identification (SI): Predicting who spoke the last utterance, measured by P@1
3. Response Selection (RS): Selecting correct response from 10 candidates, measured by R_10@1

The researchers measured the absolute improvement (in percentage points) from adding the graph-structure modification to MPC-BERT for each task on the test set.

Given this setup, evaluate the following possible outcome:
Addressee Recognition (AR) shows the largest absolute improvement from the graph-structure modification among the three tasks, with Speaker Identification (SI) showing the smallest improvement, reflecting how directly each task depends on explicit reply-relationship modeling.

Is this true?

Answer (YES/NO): NO